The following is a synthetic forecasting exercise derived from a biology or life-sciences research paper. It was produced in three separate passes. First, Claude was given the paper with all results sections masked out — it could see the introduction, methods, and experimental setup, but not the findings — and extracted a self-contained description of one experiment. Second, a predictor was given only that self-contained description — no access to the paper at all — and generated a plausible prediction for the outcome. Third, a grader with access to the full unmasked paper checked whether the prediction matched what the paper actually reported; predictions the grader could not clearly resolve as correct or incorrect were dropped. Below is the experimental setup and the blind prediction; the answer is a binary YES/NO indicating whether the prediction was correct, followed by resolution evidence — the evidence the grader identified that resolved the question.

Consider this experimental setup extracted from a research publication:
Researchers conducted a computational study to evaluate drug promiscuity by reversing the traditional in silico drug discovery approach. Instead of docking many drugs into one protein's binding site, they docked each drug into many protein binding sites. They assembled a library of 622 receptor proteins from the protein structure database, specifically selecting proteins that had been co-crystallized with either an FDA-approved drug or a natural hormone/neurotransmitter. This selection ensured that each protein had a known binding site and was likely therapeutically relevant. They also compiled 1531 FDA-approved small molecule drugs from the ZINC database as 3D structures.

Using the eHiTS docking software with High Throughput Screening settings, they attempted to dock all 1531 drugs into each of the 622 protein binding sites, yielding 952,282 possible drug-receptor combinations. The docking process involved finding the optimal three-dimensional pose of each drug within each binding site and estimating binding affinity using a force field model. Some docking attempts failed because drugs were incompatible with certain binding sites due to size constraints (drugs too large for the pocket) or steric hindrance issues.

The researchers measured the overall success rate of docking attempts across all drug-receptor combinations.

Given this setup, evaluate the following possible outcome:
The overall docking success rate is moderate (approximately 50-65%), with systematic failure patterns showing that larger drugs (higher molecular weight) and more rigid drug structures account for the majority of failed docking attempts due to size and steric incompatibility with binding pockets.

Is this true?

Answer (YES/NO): NO